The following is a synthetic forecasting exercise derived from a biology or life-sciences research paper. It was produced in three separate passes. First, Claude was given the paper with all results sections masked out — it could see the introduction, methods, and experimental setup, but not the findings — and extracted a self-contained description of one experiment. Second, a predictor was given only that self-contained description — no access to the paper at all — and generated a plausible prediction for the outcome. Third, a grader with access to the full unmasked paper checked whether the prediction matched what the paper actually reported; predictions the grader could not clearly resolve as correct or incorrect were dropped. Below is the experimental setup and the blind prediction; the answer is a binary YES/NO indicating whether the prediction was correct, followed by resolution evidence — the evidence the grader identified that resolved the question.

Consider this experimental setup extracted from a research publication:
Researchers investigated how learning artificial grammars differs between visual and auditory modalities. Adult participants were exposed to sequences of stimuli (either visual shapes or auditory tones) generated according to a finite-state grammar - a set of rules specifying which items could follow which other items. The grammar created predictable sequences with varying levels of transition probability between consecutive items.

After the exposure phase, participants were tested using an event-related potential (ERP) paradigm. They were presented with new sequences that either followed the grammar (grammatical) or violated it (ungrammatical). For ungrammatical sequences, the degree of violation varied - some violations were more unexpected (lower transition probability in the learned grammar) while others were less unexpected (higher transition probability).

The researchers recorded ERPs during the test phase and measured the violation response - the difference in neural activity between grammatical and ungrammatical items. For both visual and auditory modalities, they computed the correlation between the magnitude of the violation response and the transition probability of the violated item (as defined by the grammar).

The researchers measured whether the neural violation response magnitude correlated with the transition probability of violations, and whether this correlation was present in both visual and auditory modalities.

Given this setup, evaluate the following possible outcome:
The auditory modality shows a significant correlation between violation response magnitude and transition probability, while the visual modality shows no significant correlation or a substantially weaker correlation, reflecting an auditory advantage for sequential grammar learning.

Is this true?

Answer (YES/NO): NO